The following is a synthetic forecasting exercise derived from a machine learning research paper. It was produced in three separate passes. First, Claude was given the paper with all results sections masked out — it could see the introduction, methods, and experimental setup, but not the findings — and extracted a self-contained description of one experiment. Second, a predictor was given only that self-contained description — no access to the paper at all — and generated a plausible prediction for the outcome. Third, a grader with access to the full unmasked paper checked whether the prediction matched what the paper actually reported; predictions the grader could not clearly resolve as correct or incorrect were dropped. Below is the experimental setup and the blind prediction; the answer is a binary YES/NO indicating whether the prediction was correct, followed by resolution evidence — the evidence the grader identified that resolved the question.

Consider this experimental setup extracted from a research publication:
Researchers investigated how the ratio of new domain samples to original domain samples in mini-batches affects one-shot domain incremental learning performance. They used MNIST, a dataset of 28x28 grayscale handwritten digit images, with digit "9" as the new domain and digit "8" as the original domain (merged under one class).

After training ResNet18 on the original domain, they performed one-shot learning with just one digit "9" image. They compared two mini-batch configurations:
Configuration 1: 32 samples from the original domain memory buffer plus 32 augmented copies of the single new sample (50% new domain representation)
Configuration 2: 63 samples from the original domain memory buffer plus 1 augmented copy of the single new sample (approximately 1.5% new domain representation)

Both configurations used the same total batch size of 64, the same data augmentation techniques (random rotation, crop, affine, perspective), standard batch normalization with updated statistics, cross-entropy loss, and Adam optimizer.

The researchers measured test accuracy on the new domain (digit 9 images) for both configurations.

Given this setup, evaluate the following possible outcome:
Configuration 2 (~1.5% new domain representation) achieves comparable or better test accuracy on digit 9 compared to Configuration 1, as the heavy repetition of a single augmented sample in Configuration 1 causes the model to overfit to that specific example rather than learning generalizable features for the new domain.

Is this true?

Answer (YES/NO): YES